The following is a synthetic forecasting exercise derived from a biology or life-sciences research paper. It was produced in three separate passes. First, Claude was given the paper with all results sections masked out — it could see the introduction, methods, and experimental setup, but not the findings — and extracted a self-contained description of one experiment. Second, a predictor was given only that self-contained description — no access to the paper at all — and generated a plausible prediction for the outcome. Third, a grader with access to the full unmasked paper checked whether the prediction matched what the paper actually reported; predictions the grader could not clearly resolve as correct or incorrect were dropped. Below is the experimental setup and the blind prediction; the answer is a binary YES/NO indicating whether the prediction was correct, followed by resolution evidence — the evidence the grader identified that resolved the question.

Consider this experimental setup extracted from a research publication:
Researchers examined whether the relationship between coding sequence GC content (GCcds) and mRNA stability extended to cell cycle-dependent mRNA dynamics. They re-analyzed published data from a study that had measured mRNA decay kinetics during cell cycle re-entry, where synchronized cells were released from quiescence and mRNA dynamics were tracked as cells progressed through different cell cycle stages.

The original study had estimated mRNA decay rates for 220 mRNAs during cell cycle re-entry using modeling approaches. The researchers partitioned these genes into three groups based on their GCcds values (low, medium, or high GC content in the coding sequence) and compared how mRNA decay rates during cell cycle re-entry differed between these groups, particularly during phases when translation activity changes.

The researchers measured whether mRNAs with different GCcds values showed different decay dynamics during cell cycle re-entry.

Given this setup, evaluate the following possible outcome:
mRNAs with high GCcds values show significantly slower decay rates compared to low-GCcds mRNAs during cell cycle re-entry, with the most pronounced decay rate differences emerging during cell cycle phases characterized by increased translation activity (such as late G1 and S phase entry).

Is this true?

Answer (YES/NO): NO